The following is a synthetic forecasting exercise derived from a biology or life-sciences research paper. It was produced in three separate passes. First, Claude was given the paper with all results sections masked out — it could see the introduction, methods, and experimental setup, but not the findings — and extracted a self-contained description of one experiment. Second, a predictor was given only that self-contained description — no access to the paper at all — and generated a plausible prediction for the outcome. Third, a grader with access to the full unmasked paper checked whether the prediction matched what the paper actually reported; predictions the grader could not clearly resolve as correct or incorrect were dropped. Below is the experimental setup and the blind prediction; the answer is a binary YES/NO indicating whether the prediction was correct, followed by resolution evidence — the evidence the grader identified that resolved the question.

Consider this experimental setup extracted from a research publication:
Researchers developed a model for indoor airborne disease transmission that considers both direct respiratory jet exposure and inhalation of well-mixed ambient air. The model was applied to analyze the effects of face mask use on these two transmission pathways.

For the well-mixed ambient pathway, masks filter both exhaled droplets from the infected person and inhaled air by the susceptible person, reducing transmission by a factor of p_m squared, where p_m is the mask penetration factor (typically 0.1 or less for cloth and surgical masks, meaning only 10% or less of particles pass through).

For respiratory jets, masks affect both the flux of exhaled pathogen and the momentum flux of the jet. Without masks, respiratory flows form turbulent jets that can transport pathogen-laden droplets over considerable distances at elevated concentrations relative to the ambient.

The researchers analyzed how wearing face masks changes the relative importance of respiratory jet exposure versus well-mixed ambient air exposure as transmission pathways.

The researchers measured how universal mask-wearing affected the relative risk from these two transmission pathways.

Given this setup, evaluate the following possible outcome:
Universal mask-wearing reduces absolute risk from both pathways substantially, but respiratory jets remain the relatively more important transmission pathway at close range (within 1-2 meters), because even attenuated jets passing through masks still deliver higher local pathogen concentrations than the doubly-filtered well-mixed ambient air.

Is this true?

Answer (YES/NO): NO